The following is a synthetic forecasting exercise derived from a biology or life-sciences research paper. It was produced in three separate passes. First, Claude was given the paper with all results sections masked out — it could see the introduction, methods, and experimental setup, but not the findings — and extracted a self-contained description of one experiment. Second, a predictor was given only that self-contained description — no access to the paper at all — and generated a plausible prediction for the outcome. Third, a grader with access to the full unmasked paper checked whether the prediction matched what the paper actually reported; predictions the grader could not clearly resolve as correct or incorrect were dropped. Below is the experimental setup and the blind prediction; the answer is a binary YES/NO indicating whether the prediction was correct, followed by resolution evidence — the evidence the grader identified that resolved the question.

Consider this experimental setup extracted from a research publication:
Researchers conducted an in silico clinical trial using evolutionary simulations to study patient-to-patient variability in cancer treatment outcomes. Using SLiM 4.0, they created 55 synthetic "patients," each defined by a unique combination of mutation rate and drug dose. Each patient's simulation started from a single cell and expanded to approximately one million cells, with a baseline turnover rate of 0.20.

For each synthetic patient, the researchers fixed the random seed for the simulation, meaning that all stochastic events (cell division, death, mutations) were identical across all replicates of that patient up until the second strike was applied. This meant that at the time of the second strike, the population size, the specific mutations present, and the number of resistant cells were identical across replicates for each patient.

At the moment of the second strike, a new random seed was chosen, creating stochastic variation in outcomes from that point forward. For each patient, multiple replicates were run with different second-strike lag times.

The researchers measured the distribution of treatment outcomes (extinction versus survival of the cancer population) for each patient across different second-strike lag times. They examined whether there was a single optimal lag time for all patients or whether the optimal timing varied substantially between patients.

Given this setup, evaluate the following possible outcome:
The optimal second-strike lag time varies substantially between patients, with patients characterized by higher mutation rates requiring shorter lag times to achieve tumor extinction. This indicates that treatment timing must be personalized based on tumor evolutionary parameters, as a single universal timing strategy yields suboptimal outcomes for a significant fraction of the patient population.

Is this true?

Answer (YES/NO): NO